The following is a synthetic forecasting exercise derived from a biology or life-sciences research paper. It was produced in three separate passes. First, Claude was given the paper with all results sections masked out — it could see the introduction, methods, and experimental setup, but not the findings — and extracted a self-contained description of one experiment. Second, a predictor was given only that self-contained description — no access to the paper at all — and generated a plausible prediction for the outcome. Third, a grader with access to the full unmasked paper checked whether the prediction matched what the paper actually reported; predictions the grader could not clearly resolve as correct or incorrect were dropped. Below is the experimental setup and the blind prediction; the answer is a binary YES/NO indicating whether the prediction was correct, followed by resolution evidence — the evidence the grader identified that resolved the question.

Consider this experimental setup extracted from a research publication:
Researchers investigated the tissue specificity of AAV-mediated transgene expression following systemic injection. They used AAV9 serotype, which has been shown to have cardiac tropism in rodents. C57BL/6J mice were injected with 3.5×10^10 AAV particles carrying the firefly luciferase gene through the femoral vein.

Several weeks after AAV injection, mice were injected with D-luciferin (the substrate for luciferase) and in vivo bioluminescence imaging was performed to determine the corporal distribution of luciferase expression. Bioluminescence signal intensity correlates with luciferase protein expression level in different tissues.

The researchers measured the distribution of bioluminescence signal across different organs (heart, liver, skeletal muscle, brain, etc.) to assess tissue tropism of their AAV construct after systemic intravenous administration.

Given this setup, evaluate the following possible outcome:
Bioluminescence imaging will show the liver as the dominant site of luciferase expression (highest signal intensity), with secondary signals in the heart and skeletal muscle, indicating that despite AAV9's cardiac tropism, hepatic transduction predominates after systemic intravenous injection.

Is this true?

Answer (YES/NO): NO